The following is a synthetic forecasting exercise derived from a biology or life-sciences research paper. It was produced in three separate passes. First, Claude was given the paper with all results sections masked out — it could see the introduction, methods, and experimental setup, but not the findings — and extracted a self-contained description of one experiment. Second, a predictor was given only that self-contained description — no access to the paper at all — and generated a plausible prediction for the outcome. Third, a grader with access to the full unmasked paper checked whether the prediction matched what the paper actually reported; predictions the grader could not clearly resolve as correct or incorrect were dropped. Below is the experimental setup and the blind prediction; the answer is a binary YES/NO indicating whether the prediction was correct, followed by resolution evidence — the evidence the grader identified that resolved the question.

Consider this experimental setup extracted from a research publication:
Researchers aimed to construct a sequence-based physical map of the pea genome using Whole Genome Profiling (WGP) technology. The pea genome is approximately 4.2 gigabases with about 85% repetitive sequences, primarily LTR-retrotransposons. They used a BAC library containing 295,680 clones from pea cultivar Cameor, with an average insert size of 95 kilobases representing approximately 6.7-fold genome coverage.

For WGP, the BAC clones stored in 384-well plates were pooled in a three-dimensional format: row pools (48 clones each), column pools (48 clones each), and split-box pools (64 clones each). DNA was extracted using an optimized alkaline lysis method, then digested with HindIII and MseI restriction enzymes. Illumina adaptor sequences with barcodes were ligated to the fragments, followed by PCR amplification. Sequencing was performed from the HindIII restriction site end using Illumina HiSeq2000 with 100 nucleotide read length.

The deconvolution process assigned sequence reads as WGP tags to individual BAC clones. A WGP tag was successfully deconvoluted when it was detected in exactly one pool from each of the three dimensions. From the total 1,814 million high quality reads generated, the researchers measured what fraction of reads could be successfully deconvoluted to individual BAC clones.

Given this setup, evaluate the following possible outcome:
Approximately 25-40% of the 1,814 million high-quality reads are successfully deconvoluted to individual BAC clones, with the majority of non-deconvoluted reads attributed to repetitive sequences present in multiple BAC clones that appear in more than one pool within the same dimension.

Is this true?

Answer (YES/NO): NO